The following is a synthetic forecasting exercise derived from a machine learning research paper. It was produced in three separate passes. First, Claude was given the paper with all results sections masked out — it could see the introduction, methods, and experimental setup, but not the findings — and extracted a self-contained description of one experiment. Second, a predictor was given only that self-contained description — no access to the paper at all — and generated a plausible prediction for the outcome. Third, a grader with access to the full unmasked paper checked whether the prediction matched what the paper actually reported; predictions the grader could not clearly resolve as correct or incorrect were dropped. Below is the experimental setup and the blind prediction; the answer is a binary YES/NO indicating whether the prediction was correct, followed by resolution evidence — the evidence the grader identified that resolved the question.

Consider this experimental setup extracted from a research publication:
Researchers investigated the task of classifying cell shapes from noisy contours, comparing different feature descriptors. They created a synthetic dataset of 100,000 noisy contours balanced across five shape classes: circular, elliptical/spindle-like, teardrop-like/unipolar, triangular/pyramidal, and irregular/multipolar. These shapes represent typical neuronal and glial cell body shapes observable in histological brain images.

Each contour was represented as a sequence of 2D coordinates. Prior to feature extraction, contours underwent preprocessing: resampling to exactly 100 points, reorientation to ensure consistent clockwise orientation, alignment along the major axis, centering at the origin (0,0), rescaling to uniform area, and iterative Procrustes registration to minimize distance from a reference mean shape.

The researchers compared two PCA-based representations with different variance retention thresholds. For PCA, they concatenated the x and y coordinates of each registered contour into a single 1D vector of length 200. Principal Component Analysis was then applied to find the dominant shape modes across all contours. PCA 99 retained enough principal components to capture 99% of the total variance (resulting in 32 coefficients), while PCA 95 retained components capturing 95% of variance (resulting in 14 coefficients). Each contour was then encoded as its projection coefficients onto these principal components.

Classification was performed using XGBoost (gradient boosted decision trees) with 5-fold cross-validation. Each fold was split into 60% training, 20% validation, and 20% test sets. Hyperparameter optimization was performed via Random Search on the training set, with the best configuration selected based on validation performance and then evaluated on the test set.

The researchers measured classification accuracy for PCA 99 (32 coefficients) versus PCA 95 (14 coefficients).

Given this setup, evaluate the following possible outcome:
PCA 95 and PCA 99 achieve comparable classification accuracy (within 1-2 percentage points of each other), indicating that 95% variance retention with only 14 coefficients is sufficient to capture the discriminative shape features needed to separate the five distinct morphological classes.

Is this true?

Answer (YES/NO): YES